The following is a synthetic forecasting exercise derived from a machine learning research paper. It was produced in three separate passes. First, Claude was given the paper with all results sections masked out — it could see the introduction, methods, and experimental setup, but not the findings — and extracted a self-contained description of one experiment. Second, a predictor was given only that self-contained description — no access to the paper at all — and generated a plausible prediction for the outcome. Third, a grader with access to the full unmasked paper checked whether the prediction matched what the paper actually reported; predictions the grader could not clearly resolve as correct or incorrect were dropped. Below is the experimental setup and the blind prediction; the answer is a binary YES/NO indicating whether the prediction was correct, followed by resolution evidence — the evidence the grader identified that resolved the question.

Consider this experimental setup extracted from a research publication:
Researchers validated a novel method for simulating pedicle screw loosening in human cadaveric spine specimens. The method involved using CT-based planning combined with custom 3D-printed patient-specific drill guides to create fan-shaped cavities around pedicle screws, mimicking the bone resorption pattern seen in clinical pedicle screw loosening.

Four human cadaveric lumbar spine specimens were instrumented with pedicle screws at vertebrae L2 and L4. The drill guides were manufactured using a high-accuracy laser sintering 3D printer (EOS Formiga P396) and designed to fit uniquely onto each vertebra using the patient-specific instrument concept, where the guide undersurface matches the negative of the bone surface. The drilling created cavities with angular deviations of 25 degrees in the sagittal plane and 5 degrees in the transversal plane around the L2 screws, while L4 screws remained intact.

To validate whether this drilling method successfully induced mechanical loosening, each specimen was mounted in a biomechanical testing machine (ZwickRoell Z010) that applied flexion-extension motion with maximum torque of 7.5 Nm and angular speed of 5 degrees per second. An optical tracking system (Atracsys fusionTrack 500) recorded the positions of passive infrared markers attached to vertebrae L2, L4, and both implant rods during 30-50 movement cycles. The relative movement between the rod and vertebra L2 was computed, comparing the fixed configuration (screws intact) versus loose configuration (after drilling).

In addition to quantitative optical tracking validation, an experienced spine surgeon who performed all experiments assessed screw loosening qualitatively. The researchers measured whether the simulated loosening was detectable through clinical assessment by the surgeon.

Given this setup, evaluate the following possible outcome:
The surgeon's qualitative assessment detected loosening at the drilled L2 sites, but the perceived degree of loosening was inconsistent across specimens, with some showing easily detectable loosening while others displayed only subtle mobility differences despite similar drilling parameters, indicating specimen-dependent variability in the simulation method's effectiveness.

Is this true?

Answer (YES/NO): NO